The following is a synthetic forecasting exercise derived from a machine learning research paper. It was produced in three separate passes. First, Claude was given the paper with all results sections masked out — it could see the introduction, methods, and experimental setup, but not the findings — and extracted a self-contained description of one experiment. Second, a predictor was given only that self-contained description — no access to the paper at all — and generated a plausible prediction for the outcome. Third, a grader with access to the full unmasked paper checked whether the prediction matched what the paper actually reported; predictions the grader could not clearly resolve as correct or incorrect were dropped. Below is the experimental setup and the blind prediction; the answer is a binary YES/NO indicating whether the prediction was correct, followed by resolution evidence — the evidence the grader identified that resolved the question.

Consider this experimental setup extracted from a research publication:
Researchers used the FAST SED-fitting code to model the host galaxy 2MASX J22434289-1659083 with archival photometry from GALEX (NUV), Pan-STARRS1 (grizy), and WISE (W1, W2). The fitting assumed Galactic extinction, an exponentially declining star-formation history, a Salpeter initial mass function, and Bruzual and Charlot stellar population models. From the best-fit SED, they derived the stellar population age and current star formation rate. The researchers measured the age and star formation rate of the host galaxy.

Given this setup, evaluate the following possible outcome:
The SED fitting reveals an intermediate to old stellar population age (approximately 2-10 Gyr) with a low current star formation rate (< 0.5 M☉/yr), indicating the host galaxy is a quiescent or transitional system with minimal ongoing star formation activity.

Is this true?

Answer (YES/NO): NO